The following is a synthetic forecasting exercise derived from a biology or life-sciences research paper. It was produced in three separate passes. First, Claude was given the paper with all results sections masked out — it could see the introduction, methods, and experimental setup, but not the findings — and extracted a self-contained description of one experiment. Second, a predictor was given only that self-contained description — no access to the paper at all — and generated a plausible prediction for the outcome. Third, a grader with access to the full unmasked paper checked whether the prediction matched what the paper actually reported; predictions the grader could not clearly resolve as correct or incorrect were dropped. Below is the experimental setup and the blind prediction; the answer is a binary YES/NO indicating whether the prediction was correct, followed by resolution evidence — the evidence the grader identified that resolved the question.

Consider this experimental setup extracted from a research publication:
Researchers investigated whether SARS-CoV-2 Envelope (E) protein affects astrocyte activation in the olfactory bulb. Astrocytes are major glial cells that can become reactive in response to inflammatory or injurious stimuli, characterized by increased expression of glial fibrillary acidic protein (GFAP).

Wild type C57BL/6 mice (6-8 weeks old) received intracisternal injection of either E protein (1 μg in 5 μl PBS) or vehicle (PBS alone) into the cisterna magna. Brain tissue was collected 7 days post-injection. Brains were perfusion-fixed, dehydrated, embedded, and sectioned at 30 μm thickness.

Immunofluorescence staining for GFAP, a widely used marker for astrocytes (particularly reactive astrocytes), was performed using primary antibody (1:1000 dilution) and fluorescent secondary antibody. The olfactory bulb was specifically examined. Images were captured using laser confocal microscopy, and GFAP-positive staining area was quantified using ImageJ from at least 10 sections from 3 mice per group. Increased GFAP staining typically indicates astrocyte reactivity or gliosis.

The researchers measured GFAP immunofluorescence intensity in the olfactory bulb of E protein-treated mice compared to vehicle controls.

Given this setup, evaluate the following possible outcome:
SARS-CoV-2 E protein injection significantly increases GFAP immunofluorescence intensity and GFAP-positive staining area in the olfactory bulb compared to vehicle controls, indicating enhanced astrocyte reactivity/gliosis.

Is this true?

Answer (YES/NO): YES